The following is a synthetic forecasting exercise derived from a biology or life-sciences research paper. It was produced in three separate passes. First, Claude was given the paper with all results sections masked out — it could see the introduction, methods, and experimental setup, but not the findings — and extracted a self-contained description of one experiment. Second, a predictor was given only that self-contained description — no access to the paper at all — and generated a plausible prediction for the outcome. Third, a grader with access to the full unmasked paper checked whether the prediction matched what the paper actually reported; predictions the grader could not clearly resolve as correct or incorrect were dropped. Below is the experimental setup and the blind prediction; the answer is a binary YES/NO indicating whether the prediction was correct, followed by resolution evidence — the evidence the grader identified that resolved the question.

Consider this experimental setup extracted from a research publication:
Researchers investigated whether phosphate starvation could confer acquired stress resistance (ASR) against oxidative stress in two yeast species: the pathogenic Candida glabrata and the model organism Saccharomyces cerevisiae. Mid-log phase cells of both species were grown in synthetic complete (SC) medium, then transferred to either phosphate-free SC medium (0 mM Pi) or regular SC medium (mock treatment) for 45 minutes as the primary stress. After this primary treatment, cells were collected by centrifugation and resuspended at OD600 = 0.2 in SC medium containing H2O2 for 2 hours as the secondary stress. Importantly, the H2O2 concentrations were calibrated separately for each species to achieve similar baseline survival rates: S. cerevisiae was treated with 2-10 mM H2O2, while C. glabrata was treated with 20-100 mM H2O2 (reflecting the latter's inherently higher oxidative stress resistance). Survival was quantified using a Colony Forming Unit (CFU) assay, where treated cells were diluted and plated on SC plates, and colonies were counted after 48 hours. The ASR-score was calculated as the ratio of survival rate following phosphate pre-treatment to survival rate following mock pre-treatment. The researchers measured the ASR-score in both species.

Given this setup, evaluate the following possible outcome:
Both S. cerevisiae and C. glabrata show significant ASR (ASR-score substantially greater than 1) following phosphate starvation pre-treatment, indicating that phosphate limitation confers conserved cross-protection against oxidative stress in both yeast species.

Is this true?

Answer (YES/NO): NO